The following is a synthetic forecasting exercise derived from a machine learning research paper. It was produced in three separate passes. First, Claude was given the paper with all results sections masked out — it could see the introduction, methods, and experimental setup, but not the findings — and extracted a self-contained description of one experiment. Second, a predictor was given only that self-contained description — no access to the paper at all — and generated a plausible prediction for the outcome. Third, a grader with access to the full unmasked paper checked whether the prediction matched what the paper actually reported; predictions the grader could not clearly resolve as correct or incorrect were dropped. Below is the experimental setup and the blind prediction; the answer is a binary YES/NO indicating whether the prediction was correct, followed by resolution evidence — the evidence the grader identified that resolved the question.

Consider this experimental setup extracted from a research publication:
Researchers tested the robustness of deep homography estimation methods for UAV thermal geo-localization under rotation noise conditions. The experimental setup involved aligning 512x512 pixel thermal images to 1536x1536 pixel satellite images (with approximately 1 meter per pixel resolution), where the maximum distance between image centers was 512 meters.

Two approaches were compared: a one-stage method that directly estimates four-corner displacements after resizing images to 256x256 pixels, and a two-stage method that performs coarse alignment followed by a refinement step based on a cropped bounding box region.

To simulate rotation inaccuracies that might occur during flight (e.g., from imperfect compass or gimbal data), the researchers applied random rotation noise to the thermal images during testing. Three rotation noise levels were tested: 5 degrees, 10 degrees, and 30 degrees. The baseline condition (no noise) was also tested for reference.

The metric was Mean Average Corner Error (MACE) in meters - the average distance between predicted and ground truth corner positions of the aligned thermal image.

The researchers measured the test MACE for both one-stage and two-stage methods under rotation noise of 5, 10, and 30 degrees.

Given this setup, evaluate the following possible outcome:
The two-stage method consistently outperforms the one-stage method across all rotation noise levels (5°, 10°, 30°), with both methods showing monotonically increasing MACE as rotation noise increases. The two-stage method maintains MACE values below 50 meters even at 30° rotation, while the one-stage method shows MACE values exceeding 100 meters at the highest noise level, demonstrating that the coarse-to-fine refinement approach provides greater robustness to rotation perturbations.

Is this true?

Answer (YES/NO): NO